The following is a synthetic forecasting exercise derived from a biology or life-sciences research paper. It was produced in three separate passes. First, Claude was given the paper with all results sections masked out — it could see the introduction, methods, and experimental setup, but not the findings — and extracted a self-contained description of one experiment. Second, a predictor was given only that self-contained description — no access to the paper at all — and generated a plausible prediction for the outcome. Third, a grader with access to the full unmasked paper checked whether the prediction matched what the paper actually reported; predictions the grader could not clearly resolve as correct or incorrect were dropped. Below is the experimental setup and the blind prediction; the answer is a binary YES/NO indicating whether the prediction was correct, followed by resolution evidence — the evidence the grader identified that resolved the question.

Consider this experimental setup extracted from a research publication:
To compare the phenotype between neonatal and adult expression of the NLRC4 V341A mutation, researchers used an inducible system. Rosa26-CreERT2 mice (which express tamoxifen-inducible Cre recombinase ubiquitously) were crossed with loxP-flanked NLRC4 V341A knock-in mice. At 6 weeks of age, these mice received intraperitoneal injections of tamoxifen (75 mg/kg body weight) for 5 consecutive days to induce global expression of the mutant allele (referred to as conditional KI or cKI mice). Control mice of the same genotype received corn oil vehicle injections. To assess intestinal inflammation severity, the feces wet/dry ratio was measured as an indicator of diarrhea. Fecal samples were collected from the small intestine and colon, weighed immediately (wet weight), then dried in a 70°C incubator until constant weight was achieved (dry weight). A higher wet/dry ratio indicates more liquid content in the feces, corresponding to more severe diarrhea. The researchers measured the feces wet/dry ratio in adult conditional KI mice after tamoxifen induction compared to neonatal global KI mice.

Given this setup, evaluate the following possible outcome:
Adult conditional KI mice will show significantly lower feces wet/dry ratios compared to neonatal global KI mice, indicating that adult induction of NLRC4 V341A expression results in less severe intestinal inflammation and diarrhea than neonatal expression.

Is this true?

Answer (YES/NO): YES